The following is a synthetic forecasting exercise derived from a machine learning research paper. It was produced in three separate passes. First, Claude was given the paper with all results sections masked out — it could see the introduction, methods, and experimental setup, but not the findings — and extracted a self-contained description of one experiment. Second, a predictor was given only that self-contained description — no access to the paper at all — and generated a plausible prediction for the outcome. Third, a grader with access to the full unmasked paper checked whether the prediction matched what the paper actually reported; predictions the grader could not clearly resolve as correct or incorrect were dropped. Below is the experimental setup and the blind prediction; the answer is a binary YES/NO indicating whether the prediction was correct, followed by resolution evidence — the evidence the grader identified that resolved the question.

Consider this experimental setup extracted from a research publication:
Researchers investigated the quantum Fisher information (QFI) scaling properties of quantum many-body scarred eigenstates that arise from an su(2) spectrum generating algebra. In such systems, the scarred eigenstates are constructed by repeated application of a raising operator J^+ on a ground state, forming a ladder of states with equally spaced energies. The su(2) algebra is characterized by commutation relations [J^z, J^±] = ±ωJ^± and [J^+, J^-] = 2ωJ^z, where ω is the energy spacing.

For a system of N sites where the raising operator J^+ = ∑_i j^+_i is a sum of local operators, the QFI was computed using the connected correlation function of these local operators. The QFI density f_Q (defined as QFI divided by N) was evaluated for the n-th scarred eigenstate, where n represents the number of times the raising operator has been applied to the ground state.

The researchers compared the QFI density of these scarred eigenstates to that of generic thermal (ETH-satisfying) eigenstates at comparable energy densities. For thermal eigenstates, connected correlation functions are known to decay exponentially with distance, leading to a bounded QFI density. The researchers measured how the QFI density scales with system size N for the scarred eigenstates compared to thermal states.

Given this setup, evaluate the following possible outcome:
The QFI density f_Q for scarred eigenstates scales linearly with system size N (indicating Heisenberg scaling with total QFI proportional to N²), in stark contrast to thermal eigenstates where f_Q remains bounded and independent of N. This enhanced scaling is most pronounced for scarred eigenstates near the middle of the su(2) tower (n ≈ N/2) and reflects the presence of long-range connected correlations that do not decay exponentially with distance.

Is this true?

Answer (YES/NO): YES